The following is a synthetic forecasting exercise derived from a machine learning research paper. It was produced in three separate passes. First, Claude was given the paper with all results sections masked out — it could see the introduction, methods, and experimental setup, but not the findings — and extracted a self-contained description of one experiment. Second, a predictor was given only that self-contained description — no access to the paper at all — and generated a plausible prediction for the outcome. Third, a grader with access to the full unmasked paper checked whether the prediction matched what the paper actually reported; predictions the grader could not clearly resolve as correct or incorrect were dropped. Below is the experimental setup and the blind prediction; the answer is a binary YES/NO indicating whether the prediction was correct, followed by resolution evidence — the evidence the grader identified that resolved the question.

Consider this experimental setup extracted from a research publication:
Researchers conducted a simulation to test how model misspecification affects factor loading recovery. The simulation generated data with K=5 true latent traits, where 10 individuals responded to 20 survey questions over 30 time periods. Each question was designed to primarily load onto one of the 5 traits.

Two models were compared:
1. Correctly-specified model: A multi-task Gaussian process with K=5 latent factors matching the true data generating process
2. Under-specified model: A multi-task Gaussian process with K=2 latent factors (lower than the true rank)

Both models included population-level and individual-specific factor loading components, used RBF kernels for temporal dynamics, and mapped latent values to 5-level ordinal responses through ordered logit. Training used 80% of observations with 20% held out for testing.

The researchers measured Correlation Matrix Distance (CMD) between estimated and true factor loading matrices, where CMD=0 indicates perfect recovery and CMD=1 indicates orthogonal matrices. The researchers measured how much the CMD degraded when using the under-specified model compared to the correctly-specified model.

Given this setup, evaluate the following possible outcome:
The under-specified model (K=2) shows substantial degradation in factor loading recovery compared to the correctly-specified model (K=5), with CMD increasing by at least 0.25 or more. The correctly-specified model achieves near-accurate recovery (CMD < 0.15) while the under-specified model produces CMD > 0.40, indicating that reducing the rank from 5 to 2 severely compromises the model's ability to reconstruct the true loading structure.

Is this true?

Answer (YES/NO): NO